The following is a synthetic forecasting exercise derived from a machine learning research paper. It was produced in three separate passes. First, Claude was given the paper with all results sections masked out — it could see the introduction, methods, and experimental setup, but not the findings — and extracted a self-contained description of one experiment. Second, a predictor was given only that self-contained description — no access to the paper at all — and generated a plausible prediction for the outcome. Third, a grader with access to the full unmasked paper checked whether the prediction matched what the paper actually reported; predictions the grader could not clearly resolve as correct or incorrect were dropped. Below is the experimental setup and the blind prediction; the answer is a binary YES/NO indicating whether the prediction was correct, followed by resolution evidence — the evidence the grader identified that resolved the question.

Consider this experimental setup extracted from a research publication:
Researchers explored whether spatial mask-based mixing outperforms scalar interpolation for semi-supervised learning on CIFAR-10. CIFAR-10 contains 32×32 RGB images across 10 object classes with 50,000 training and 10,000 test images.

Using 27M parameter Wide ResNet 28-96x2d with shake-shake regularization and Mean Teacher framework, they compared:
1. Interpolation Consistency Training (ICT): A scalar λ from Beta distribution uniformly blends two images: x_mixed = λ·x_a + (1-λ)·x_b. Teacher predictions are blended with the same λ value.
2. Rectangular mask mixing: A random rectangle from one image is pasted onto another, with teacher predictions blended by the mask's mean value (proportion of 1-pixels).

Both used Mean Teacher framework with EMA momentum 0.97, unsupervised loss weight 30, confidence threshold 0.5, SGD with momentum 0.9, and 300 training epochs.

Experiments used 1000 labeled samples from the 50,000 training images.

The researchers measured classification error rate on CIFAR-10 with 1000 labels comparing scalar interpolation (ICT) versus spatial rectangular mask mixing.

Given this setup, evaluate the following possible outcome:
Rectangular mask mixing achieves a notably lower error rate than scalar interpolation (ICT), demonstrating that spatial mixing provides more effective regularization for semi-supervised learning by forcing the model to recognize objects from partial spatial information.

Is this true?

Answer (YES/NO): YES